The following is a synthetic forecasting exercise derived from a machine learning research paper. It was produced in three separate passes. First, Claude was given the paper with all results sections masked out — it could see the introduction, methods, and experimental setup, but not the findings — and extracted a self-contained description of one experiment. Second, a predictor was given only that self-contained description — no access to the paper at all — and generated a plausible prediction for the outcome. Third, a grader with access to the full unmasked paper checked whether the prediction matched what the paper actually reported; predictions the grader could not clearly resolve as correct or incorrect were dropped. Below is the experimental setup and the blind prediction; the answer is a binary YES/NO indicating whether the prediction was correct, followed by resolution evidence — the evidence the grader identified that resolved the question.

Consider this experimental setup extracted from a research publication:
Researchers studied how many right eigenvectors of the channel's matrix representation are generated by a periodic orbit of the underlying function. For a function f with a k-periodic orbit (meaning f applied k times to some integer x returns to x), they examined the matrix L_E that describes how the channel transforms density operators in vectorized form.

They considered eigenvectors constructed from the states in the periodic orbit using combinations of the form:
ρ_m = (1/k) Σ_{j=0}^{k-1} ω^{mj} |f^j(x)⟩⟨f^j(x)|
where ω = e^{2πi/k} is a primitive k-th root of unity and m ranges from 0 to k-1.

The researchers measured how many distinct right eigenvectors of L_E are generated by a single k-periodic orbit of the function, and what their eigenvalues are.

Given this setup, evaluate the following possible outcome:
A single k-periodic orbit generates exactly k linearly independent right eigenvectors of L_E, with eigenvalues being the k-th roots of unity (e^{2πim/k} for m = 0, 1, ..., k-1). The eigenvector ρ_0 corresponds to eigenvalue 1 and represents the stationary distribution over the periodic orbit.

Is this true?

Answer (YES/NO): NO